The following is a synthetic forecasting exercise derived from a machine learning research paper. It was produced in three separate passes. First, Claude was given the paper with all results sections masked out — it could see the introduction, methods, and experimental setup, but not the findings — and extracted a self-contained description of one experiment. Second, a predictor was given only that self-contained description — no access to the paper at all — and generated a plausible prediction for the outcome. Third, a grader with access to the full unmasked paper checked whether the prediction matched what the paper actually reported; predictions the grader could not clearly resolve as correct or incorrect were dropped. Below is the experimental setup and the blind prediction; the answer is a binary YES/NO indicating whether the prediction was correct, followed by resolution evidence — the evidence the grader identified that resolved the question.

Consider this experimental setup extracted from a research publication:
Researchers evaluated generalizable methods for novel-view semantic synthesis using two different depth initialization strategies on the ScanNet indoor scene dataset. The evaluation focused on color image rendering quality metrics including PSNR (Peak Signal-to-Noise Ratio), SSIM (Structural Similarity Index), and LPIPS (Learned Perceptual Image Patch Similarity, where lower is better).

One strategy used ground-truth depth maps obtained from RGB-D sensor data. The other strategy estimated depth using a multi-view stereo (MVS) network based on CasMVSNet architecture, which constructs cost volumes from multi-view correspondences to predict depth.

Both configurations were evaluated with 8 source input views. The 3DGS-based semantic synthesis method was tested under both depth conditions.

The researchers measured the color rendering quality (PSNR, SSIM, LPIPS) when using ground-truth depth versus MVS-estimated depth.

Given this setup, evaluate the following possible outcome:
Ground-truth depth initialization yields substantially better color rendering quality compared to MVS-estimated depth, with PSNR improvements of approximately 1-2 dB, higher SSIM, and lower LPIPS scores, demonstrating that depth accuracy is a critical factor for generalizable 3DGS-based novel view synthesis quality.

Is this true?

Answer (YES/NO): NO